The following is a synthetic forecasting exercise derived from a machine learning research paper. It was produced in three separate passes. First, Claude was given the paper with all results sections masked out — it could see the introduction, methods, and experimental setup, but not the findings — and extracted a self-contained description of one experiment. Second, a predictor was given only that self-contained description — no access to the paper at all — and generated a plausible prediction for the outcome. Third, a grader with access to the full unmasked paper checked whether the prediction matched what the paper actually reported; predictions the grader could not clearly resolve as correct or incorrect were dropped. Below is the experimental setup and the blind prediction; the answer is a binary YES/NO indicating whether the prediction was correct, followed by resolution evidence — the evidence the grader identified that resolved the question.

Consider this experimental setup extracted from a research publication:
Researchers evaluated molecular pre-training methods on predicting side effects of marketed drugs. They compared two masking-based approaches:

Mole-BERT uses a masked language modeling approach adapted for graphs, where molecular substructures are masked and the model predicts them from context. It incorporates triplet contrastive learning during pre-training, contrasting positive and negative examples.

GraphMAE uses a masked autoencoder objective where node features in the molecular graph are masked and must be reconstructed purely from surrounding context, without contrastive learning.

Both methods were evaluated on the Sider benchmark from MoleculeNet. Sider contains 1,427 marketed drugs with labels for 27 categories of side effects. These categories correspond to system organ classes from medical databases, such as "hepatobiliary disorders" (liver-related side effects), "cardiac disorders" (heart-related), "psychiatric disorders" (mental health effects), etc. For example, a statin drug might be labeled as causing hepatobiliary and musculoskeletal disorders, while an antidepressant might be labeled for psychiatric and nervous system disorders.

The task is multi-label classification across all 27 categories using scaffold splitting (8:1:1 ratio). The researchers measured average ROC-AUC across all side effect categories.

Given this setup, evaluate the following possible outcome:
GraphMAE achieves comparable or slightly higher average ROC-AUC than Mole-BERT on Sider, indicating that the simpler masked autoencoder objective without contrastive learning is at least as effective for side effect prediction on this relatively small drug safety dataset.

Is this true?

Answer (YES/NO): NO